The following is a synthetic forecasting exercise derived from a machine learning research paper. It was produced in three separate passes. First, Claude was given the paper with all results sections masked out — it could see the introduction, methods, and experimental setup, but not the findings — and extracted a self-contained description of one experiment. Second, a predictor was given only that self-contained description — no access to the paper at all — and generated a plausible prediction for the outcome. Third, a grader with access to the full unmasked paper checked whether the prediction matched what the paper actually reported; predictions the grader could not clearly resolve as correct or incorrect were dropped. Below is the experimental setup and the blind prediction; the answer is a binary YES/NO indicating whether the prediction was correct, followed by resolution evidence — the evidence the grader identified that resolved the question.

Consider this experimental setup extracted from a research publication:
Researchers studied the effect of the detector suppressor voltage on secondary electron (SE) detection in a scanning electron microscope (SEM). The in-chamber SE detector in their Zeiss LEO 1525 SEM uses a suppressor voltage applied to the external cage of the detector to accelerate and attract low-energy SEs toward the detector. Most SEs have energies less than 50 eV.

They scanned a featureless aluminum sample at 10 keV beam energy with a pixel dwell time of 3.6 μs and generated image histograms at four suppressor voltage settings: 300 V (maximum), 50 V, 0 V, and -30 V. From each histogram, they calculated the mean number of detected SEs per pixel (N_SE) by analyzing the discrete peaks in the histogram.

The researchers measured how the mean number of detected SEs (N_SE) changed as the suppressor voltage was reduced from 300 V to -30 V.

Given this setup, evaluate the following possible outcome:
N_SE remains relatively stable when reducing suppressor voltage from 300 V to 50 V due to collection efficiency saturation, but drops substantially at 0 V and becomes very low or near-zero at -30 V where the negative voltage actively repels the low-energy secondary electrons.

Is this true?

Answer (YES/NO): YES